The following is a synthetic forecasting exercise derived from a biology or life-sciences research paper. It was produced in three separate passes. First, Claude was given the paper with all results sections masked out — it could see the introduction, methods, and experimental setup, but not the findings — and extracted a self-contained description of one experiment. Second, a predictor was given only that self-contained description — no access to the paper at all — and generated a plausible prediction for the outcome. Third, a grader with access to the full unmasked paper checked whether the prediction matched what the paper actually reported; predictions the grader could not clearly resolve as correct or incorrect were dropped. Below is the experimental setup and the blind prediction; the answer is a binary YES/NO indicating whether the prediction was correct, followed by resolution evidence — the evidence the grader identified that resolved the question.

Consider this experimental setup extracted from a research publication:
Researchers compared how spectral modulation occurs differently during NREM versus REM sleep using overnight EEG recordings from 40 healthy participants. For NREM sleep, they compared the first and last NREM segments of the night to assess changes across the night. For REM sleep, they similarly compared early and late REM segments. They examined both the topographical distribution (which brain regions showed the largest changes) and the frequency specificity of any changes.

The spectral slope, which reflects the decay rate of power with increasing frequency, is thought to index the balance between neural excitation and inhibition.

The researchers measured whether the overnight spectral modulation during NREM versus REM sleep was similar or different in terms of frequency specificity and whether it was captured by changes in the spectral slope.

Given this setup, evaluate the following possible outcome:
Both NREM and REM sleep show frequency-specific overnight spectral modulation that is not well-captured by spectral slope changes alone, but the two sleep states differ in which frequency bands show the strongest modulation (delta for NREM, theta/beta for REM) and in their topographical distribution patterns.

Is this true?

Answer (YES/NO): NO